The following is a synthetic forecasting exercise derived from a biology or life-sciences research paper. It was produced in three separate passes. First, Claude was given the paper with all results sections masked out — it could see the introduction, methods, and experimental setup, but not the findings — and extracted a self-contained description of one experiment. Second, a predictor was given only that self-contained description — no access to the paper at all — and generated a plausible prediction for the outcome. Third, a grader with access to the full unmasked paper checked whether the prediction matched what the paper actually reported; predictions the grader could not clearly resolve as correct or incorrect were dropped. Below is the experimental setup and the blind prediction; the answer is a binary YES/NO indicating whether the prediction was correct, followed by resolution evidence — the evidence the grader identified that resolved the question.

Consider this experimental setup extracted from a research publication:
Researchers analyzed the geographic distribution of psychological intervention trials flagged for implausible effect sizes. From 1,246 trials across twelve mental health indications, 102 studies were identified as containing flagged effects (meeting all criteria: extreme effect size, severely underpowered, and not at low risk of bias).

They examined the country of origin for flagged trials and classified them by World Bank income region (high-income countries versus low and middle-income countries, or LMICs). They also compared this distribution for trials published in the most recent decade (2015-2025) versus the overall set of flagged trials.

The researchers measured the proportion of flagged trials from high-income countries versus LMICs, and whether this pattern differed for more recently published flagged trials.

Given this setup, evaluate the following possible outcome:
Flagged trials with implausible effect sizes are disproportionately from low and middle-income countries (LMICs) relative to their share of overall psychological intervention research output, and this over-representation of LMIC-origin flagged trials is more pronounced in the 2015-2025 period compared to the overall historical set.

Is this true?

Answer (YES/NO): NO